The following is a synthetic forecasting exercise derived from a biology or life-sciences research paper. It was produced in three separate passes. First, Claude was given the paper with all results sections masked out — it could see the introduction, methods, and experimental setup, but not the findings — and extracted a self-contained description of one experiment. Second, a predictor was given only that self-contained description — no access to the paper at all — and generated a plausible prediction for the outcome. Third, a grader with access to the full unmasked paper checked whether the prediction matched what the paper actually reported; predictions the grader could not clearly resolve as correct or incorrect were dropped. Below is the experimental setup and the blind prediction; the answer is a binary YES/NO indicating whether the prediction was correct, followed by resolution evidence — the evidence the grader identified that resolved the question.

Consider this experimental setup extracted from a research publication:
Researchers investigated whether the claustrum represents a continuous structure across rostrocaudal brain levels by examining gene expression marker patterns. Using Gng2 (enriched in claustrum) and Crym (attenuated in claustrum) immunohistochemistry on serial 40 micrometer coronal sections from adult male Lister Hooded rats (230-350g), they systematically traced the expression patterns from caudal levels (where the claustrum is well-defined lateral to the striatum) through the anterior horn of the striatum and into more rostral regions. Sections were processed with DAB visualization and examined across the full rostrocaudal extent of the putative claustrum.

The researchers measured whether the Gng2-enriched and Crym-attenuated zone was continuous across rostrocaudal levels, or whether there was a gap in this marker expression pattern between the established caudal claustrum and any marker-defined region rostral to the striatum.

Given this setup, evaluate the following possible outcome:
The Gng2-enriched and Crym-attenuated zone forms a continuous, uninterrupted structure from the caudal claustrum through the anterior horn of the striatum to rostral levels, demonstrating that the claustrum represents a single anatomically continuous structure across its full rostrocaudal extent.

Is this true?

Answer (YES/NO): YES